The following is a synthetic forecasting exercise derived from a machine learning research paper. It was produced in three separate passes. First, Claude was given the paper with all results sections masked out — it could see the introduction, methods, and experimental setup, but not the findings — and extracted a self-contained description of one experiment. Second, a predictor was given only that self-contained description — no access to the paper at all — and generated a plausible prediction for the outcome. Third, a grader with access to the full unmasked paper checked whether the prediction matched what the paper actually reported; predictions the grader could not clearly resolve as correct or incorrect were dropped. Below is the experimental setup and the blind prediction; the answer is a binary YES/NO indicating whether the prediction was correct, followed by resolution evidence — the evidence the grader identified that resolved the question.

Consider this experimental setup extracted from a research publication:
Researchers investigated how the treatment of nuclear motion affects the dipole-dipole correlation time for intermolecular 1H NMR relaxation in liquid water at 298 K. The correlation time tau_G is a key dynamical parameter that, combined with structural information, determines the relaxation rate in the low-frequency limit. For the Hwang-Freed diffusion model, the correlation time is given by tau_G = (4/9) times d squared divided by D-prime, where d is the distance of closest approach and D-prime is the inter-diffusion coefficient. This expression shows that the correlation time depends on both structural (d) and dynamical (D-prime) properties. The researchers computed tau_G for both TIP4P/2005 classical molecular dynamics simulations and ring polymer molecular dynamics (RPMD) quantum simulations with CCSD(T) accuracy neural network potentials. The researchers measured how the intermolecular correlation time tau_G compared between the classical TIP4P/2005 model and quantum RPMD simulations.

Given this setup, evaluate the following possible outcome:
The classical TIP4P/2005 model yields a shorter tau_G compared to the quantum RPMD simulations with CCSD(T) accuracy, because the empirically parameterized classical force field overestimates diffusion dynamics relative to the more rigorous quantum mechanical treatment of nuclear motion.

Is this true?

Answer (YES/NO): NO